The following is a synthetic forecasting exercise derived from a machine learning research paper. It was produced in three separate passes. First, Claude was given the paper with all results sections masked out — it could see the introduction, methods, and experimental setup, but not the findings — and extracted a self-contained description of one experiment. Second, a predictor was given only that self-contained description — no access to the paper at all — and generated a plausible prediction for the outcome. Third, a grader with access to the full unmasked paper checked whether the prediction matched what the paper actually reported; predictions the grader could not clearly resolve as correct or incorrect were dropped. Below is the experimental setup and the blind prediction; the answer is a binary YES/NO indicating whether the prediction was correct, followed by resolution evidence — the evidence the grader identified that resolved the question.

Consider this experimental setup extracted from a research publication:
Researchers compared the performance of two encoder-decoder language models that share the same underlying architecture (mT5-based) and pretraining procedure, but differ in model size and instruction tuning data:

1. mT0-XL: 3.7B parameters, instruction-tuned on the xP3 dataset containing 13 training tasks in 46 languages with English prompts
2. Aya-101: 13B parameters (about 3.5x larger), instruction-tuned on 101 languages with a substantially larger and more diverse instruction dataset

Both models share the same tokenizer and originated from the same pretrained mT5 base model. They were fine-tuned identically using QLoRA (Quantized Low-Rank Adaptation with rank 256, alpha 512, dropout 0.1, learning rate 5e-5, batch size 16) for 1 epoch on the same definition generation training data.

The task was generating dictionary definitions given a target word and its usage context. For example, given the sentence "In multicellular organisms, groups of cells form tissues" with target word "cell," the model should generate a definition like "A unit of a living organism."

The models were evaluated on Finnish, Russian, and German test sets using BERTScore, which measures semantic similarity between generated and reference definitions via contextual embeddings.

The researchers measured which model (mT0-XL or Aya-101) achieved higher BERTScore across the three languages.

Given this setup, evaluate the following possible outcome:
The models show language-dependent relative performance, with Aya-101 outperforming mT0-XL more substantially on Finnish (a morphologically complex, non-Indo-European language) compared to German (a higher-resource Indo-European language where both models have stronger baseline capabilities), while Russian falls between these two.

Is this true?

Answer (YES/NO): NO